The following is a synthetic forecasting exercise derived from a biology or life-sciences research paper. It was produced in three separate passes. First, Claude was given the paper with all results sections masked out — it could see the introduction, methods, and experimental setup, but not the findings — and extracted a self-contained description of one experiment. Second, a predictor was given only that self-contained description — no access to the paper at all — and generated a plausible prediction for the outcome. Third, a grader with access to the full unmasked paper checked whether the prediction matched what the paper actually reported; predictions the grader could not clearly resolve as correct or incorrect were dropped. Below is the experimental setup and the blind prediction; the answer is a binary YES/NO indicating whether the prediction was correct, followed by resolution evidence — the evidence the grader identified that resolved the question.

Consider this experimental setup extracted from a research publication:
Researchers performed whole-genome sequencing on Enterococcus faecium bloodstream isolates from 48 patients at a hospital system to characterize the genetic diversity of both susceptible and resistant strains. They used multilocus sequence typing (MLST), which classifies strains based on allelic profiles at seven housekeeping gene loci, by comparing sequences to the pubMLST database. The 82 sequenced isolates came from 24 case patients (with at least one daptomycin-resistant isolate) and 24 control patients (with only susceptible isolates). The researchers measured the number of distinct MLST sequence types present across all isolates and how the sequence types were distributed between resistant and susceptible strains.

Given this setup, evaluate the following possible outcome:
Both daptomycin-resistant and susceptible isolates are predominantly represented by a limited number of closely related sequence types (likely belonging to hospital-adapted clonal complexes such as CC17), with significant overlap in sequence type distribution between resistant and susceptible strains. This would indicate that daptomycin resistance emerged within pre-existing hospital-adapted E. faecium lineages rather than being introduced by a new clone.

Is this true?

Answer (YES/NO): NO